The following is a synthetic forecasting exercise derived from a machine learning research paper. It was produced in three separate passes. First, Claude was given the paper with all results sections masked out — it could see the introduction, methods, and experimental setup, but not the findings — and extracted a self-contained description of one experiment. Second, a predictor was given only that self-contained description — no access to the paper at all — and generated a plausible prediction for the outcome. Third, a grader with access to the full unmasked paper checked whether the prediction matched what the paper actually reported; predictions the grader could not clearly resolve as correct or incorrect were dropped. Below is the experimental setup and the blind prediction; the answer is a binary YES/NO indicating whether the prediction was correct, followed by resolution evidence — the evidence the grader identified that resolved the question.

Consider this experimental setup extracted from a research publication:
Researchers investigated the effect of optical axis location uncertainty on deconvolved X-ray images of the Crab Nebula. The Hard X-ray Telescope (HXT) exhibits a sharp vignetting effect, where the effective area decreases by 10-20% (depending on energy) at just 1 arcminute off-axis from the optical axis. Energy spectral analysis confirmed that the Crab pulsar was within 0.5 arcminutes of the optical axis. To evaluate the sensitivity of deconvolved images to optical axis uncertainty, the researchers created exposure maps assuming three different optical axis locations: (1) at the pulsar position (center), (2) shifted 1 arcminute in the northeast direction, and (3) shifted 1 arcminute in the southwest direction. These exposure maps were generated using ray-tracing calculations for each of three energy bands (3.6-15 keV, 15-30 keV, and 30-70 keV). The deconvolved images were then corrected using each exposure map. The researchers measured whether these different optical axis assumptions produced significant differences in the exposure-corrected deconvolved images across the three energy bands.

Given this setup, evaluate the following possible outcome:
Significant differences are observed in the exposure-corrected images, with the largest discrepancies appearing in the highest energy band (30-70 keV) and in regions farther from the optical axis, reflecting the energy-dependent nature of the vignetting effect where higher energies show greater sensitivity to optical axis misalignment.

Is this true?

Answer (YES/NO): NO